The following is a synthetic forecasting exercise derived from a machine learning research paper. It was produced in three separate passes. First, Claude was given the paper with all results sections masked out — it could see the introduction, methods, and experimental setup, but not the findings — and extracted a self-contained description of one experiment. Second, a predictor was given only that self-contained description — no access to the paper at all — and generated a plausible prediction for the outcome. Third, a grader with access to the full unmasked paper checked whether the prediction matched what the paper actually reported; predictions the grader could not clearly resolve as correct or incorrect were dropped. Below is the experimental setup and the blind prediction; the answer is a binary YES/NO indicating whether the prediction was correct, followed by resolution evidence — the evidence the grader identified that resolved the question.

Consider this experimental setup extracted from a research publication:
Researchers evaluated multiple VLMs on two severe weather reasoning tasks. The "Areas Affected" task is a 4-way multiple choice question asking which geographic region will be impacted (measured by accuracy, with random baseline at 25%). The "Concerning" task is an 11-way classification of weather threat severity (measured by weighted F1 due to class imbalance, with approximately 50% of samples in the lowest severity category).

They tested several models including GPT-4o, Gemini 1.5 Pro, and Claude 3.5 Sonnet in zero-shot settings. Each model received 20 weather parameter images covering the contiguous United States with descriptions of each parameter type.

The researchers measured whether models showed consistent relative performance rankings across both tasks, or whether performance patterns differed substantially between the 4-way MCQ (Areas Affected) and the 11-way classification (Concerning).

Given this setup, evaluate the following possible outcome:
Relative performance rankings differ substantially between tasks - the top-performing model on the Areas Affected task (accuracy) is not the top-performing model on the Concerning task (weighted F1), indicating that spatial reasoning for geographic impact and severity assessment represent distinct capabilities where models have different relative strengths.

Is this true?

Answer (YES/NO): YES